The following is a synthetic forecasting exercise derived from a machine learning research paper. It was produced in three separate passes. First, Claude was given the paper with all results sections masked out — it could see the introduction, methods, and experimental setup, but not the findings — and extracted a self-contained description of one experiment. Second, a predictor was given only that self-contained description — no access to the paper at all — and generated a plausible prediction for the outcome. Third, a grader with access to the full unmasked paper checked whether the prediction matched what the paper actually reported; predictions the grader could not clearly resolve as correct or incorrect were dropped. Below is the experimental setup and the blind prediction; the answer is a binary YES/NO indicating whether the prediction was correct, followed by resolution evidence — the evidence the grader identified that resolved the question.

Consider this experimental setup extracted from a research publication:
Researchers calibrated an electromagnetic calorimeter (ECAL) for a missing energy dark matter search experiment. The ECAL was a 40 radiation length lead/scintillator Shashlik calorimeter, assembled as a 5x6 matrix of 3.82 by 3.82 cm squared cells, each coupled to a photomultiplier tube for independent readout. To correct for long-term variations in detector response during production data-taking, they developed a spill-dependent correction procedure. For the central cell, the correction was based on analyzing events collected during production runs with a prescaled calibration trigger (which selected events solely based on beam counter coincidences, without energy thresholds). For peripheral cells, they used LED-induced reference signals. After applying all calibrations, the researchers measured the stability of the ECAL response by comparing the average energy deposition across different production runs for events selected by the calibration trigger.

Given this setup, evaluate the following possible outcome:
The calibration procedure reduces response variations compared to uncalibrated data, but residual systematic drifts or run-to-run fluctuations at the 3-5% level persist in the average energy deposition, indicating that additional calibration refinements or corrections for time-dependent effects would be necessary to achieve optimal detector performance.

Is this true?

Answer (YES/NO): NO